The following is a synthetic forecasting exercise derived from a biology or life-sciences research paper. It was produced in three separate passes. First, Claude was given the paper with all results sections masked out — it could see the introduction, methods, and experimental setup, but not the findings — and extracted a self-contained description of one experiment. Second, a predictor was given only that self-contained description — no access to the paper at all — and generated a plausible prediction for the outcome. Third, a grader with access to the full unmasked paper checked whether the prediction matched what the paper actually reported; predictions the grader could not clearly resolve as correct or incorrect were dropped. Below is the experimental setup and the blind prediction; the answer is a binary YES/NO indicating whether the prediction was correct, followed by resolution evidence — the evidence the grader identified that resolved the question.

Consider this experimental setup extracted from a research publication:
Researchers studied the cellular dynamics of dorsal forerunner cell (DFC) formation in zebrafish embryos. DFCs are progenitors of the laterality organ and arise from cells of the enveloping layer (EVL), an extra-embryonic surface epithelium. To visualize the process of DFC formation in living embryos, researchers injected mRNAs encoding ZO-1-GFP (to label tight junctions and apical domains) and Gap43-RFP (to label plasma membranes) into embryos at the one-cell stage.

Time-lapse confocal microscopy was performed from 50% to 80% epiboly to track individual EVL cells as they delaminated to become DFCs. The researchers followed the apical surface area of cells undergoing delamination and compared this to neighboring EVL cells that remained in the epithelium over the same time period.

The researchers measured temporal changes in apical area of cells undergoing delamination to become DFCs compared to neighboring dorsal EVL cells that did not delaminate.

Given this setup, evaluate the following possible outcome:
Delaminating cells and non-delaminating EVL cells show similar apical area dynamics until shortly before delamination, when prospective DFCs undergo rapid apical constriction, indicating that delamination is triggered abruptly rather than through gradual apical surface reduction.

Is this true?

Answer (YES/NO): NO